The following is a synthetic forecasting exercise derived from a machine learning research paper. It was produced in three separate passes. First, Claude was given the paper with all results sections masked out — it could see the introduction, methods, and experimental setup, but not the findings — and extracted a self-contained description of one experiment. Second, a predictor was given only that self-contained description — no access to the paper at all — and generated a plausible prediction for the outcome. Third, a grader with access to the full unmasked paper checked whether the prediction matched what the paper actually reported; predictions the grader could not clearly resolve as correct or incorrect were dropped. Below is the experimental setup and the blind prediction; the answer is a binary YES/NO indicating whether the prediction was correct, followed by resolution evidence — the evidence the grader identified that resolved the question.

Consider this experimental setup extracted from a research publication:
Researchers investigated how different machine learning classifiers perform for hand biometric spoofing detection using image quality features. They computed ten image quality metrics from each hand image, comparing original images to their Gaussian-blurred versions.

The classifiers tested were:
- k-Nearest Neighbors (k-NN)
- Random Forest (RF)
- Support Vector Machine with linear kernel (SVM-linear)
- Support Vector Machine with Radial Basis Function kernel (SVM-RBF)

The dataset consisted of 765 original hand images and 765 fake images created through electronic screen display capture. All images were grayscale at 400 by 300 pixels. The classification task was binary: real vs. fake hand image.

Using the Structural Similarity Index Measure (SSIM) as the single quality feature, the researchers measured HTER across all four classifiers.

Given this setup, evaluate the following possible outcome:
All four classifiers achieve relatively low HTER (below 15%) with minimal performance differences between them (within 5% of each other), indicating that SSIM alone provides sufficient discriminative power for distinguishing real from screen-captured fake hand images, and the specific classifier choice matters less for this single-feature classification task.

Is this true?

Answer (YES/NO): YES